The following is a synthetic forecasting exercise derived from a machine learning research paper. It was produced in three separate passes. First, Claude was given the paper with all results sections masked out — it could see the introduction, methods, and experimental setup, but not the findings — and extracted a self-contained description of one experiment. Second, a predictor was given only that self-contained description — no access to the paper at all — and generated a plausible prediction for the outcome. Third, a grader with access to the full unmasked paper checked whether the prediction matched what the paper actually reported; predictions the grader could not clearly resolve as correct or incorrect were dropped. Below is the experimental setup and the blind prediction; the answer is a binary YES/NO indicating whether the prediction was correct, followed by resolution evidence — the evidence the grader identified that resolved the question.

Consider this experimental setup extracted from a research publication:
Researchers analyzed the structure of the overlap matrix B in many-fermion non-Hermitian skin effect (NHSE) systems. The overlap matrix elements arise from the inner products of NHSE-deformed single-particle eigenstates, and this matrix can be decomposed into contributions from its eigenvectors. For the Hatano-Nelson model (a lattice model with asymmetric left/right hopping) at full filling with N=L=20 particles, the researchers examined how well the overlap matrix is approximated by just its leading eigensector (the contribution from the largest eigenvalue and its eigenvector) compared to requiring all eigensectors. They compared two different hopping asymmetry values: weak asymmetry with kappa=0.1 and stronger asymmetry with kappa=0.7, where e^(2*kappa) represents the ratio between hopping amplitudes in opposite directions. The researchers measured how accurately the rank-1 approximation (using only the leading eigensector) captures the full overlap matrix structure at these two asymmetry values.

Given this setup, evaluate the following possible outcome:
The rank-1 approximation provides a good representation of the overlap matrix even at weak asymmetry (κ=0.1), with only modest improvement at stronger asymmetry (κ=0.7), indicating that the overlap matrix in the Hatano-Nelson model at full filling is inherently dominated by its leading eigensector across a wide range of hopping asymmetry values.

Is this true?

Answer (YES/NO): NO